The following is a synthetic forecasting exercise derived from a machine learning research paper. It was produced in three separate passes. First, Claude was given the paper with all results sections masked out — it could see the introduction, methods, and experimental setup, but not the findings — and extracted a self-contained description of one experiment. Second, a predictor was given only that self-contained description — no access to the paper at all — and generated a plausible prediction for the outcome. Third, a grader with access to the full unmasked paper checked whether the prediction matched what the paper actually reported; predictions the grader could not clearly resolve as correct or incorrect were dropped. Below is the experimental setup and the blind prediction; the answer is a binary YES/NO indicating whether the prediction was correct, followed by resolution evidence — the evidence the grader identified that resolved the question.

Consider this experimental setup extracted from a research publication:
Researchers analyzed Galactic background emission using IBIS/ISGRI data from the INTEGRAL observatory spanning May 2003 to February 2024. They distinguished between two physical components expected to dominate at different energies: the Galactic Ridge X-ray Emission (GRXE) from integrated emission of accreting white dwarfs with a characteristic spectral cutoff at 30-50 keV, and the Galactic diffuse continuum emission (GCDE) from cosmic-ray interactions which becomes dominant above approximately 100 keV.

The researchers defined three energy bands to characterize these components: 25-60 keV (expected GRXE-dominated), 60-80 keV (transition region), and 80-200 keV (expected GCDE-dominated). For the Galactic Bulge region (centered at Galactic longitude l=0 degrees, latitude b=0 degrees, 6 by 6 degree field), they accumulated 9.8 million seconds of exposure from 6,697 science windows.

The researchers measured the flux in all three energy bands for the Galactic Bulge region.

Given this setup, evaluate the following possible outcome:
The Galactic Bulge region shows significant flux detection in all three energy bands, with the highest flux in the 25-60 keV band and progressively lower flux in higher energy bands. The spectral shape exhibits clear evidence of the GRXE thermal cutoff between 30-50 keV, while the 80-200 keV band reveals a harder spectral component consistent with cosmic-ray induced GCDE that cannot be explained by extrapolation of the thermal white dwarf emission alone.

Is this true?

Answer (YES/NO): NO